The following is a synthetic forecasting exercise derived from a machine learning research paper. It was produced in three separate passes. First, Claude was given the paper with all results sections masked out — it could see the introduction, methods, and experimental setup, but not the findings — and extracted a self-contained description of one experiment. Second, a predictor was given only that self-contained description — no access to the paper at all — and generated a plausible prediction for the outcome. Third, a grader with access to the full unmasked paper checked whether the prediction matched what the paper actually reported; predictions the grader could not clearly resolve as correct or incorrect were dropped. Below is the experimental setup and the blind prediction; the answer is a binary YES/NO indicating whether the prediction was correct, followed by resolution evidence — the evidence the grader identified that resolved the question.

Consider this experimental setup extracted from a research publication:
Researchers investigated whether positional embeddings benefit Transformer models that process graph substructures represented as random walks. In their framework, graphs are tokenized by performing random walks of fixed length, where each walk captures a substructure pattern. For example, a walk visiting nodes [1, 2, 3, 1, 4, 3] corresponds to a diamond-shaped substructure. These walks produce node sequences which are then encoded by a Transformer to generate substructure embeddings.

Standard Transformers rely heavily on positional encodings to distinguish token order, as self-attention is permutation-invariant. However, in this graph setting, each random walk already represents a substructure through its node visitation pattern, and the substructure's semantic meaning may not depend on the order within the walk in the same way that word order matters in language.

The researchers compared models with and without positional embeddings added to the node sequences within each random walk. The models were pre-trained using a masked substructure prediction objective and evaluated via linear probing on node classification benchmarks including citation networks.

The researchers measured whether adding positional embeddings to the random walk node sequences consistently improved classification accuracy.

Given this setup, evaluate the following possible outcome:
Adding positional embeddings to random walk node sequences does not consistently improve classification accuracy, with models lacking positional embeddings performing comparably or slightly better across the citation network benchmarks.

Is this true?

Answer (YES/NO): YES